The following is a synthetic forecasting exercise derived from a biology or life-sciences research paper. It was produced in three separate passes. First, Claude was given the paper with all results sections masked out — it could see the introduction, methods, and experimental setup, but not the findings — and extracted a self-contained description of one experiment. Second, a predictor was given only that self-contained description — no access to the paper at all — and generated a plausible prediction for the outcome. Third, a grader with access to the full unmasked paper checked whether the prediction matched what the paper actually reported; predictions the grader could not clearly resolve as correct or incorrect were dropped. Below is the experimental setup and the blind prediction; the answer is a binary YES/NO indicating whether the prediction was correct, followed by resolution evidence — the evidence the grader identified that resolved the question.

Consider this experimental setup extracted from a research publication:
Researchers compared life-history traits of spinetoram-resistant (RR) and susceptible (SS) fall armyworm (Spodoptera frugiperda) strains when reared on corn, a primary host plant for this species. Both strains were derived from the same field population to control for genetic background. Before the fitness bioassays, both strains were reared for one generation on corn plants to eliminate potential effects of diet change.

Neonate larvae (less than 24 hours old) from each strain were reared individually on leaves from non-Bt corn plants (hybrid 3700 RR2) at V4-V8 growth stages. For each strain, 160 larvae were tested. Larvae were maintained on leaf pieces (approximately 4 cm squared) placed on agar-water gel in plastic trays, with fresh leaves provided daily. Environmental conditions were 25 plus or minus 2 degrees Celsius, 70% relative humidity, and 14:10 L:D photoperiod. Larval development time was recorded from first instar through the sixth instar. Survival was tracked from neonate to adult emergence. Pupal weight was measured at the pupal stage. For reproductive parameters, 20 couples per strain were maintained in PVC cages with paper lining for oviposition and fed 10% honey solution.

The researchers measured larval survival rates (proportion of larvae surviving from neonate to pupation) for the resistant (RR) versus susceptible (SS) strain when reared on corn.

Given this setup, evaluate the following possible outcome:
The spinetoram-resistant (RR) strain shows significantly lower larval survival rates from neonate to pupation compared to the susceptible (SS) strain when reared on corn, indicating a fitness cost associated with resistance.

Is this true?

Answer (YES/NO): NO